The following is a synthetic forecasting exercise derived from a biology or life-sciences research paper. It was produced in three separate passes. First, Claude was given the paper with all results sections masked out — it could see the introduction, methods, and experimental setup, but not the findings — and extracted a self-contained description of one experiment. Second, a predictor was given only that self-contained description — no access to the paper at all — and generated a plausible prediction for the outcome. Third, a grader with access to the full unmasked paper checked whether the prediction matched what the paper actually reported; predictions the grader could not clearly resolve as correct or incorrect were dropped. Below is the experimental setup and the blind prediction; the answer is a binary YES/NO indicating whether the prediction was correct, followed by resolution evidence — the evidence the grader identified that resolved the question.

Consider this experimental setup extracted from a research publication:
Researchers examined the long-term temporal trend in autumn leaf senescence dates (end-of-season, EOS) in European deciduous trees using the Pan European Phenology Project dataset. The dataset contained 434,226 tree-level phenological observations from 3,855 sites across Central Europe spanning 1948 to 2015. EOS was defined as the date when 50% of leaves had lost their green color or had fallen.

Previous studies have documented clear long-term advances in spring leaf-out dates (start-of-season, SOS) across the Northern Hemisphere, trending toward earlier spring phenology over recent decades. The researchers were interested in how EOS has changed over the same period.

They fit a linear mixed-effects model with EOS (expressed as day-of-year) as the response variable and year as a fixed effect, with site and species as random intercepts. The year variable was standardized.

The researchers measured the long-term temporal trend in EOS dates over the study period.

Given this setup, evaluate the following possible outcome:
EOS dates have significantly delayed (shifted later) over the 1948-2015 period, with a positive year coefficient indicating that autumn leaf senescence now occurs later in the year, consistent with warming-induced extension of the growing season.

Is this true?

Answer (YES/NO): YES